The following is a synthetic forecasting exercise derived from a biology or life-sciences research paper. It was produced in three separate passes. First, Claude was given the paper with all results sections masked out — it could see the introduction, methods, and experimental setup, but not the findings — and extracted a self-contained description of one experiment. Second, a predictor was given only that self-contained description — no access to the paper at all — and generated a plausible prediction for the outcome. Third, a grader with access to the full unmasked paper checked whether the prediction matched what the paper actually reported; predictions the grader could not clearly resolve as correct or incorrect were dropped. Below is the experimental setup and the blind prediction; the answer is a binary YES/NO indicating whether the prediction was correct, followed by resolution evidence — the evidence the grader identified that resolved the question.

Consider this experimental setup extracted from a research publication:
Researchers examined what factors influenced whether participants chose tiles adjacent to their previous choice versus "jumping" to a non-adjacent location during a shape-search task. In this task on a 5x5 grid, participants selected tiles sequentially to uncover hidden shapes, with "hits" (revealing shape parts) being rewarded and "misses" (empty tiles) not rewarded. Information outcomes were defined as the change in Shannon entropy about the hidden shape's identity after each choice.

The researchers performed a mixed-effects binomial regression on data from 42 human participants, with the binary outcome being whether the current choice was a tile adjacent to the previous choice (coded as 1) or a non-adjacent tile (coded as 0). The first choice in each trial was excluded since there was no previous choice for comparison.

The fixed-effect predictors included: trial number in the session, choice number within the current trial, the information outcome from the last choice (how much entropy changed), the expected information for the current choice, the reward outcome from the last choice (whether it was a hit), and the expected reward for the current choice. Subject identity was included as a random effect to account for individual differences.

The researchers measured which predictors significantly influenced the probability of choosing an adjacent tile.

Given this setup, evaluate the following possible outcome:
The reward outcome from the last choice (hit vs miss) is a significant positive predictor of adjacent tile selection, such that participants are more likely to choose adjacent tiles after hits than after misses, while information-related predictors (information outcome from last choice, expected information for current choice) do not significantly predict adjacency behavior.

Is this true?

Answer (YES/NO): NO